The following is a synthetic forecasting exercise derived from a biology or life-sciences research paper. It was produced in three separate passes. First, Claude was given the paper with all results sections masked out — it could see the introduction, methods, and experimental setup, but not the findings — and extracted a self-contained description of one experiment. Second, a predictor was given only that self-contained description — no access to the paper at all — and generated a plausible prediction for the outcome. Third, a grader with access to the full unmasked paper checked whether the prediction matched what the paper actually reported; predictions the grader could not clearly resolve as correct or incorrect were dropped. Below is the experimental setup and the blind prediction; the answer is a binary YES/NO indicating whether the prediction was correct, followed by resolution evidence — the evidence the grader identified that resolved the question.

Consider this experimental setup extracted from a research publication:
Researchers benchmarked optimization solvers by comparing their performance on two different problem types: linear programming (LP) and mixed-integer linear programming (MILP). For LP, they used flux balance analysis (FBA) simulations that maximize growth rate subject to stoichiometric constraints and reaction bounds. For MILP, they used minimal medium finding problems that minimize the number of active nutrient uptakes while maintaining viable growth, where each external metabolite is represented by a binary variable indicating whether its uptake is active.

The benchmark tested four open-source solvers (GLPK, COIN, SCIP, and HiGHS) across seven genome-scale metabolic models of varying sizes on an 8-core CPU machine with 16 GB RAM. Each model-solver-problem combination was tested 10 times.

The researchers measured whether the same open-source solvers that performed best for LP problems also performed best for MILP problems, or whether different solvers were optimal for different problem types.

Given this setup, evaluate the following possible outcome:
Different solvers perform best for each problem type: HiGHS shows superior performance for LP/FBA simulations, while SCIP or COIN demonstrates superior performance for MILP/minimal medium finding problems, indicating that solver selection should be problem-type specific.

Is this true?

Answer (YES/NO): NO